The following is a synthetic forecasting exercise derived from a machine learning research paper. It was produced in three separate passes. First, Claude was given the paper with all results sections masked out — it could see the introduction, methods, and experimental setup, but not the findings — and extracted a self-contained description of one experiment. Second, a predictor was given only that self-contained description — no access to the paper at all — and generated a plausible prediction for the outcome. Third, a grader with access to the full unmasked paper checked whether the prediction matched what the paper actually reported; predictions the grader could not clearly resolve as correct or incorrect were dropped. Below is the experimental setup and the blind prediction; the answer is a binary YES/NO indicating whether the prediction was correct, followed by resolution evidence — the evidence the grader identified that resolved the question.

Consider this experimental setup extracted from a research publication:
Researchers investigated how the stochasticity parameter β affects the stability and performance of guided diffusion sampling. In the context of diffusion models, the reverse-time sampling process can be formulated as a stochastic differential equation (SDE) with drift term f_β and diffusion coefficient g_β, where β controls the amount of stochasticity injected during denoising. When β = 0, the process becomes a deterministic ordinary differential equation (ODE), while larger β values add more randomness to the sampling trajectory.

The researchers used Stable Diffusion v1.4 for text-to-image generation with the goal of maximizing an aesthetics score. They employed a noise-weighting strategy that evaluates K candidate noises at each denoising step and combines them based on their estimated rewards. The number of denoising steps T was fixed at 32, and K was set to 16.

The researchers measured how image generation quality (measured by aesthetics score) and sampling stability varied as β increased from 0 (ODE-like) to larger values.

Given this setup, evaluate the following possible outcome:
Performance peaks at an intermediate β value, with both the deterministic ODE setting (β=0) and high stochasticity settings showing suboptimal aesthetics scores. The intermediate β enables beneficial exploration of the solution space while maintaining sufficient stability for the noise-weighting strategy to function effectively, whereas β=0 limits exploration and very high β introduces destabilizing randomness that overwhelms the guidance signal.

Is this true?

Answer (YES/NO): NO